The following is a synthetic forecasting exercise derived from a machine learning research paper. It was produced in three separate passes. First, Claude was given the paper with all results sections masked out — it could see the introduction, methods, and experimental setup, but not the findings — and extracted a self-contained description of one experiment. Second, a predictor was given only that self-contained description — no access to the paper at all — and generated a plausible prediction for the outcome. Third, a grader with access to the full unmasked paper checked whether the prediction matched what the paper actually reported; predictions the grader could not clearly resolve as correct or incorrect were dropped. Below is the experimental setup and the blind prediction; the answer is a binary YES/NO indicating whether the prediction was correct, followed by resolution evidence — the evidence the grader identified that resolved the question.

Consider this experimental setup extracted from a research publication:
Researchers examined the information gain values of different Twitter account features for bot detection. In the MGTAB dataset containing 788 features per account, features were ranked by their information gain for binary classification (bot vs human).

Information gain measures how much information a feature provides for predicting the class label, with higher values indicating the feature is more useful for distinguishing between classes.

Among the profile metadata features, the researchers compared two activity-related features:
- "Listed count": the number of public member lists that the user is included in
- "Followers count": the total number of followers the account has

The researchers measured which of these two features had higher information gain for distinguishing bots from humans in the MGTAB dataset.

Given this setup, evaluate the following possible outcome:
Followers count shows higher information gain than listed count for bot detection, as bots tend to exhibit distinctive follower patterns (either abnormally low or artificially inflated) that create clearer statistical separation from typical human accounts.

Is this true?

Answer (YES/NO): NO